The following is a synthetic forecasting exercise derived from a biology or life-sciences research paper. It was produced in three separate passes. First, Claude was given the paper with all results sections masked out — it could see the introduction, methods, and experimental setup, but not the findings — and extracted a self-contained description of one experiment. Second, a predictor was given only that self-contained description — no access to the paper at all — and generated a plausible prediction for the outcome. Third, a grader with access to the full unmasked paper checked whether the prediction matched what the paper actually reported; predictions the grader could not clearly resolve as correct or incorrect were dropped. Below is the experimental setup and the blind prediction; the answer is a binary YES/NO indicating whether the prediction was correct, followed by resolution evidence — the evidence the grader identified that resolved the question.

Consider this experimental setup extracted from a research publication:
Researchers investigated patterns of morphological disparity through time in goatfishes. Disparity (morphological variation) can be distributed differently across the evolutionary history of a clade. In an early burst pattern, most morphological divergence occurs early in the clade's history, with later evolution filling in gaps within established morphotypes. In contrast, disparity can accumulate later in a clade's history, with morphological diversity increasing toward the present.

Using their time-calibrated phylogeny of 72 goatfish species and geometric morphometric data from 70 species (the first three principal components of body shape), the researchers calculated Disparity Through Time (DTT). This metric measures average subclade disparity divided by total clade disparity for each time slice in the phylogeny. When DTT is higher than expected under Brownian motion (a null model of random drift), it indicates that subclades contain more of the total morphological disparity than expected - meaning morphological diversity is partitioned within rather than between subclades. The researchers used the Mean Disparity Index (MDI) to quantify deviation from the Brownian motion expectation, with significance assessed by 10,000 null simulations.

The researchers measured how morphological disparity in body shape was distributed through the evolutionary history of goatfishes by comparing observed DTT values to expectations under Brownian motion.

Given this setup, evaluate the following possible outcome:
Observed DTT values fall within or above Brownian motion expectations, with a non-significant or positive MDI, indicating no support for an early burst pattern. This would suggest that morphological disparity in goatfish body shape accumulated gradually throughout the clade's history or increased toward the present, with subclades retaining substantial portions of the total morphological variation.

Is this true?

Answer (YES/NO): YES